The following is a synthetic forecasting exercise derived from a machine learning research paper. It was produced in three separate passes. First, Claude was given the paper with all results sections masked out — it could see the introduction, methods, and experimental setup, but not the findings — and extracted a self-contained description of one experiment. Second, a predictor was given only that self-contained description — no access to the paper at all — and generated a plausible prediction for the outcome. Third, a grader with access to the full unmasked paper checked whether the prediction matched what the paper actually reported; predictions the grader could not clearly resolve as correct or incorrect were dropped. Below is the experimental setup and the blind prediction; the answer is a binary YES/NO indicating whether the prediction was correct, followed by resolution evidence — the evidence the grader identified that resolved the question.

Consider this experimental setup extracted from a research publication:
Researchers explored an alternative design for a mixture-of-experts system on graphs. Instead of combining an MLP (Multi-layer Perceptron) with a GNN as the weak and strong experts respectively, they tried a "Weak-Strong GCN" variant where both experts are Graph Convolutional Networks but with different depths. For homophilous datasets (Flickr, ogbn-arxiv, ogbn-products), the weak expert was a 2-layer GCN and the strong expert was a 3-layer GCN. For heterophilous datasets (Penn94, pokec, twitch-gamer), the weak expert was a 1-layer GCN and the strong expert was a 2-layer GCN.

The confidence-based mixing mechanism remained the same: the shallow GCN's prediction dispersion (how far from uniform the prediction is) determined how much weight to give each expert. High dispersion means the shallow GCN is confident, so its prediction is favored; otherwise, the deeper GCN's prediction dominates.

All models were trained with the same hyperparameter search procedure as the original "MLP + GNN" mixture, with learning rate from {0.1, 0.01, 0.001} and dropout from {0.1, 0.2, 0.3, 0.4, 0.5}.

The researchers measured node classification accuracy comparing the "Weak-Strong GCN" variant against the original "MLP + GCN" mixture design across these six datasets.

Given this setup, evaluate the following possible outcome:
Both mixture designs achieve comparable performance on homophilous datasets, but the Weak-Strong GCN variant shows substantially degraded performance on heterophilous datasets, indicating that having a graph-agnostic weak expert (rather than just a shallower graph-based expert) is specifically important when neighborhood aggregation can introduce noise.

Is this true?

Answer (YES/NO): NO